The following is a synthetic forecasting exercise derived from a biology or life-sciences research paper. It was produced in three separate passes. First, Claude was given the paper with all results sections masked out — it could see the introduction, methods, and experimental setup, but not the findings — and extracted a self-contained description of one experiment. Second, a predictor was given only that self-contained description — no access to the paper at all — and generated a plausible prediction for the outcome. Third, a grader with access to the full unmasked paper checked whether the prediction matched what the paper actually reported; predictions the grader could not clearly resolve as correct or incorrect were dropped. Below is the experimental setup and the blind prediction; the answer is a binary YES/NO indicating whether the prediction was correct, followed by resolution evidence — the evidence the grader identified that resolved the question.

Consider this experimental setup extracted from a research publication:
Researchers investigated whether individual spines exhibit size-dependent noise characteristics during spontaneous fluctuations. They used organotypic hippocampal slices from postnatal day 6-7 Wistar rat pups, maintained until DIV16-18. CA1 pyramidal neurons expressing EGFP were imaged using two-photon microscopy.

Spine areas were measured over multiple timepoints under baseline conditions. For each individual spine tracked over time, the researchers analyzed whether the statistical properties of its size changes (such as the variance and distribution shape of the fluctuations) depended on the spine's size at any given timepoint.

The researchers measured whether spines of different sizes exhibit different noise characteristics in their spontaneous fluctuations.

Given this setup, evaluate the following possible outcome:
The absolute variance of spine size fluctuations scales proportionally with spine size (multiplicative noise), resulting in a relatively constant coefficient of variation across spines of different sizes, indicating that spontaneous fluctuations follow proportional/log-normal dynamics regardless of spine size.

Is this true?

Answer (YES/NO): NO